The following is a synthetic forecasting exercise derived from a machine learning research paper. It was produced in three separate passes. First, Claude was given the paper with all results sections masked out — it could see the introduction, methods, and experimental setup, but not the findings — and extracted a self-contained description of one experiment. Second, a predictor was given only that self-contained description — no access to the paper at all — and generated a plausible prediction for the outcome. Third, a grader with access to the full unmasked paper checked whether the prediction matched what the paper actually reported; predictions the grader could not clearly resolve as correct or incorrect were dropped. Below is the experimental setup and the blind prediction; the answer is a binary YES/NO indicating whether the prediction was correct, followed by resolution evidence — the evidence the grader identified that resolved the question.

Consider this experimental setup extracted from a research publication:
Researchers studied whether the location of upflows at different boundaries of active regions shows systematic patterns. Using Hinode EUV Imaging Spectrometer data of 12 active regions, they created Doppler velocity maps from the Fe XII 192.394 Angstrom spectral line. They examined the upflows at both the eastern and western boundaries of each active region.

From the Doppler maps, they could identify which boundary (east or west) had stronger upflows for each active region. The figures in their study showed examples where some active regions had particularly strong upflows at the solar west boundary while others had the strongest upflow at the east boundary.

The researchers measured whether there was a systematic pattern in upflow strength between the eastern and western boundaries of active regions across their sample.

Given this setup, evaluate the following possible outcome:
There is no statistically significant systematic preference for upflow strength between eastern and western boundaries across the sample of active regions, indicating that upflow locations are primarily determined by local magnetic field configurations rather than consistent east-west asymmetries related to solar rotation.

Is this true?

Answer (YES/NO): YES